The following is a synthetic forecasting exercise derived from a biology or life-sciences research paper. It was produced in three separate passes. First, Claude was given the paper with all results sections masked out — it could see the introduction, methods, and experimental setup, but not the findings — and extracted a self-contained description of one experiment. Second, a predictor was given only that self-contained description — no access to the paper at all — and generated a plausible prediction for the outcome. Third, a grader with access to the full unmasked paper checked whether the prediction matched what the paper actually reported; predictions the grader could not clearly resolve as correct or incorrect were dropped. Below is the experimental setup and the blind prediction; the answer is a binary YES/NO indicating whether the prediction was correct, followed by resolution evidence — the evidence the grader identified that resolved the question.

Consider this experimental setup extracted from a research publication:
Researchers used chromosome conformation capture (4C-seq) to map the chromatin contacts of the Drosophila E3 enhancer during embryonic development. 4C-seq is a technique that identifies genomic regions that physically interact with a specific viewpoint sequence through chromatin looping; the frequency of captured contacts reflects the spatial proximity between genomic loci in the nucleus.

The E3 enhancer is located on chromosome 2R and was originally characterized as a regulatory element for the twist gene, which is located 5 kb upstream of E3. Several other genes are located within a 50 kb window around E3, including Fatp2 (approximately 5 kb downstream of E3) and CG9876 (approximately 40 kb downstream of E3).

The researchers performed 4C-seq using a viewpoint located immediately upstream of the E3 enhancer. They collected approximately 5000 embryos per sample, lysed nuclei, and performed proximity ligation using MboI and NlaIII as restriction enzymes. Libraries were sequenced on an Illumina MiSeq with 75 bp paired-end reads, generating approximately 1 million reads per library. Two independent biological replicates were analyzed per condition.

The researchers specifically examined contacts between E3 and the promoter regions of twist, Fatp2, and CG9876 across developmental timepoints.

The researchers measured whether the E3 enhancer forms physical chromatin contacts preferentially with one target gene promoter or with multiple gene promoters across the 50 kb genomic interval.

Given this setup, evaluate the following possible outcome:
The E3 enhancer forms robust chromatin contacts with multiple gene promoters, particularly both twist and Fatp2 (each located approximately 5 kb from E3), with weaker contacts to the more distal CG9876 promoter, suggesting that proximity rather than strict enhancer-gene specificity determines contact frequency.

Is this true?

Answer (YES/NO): NO